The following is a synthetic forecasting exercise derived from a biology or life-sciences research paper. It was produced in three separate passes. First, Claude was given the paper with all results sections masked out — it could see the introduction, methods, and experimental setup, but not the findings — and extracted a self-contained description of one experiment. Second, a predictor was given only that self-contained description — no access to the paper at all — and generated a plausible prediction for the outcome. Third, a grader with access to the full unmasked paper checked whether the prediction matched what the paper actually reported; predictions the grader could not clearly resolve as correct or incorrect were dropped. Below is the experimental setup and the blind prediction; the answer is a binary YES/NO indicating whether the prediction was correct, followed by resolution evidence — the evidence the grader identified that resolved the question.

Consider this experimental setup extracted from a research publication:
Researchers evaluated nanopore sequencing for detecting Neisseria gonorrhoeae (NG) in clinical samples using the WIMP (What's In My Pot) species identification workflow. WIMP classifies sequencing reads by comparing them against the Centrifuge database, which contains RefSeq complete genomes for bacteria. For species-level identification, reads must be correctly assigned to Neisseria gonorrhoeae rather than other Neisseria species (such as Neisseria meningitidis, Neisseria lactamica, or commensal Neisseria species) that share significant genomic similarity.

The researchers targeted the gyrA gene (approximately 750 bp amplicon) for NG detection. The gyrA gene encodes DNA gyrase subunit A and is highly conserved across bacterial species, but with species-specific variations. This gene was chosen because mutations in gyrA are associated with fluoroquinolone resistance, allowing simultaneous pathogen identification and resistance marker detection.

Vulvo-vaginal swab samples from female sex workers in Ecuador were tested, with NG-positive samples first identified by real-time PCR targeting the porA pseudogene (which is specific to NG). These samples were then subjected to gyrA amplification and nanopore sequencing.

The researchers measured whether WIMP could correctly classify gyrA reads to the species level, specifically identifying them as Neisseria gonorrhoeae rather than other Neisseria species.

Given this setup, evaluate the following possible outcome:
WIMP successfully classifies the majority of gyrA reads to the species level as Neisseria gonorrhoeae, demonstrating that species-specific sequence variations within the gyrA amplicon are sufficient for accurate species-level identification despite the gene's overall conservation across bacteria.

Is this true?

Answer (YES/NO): YES